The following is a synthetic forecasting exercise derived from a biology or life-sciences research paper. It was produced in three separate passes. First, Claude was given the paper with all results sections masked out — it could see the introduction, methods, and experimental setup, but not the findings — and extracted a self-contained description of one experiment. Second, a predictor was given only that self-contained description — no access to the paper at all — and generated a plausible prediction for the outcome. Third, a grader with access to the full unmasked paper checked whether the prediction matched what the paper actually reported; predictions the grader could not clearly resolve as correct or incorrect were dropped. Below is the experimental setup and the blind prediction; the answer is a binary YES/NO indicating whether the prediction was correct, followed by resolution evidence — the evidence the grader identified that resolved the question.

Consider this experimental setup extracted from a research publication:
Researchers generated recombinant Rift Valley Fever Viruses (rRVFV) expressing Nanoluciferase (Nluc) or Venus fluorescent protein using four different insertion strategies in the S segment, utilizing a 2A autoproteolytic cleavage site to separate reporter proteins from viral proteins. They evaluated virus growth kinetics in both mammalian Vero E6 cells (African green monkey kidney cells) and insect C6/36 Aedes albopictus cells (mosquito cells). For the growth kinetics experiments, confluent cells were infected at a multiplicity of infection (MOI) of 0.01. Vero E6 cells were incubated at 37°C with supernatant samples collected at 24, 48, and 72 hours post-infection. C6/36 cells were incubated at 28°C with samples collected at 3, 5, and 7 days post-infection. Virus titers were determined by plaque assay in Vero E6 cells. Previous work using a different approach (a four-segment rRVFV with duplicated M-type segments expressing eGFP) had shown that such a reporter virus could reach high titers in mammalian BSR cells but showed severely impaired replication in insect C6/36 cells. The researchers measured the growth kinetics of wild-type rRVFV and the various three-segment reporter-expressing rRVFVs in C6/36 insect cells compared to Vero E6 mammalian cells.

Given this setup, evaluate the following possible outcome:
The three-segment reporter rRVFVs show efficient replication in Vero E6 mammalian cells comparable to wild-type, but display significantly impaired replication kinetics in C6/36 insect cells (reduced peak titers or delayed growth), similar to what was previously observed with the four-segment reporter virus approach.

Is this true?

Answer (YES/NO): NO